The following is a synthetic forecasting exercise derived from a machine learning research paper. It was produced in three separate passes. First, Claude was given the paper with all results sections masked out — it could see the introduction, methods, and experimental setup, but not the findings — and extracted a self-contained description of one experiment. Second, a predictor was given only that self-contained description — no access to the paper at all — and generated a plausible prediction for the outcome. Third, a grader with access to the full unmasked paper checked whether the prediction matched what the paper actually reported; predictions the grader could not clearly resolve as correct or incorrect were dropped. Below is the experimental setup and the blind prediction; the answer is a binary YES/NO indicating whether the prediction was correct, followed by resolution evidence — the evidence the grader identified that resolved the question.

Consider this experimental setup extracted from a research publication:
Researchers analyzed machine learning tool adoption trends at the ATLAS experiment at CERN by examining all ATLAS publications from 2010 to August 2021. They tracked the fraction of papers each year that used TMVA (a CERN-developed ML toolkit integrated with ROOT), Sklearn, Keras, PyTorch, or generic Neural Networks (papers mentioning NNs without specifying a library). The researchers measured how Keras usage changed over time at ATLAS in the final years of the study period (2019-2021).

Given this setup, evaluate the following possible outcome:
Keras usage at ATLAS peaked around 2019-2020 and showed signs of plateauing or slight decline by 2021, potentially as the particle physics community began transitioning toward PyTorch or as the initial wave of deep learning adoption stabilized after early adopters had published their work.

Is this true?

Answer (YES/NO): NO